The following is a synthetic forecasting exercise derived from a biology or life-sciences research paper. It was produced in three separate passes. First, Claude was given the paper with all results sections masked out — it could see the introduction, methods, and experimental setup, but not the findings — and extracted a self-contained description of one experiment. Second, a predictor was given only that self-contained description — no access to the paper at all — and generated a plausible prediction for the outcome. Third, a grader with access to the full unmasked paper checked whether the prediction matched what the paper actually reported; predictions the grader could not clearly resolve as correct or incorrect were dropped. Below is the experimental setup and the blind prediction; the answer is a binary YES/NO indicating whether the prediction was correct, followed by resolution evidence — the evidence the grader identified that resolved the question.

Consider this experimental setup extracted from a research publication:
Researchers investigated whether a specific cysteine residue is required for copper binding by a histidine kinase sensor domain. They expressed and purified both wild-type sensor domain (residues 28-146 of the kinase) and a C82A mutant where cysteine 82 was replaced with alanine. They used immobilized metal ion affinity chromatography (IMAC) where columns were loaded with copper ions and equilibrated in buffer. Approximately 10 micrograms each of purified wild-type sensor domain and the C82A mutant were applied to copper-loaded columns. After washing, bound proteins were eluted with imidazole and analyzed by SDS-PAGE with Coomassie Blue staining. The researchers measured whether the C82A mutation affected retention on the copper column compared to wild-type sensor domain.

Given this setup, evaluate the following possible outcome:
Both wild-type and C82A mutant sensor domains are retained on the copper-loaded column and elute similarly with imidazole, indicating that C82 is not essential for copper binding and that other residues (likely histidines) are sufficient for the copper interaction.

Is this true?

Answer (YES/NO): NO